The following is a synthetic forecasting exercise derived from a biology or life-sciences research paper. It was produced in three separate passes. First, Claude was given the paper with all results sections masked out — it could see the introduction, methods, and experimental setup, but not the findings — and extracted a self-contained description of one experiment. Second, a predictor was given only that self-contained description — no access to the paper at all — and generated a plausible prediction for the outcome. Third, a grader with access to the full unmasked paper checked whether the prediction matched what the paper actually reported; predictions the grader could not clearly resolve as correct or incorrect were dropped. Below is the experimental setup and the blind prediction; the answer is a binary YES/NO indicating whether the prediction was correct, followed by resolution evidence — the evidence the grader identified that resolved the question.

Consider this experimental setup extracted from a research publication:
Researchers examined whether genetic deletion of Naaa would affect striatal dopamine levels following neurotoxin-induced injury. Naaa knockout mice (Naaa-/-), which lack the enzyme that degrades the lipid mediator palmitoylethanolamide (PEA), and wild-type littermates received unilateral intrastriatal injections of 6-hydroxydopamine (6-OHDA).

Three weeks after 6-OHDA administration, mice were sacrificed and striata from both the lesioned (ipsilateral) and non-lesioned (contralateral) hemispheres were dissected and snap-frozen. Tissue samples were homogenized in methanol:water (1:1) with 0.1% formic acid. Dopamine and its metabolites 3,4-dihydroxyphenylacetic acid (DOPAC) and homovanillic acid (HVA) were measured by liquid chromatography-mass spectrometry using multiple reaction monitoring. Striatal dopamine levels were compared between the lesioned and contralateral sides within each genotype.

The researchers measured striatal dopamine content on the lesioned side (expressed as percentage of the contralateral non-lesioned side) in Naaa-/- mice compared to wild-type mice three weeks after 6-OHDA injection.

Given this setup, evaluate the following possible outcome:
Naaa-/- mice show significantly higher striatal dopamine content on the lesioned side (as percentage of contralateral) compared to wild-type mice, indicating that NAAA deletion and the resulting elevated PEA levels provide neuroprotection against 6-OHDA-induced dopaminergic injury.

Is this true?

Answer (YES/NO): YES